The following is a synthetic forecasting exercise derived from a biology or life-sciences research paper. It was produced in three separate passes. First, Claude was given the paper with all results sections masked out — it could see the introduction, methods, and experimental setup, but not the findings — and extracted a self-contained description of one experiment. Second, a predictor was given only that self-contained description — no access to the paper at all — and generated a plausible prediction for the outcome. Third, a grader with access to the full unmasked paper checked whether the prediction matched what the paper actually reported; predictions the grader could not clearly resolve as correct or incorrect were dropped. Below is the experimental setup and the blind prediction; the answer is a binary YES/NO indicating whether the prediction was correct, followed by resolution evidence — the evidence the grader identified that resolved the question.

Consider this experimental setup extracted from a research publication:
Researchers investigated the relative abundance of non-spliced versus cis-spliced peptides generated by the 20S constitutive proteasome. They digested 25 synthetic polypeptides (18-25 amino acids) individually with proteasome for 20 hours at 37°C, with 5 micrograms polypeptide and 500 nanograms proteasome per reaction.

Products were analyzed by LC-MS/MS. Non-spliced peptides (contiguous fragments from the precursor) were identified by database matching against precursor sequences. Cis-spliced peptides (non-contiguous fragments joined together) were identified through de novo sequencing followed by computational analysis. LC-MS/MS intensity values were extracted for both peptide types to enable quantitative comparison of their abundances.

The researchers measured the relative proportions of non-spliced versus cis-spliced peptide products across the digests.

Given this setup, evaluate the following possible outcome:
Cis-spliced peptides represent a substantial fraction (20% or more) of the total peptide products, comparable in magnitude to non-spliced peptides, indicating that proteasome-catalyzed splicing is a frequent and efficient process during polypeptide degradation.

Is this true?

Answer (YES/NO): NO